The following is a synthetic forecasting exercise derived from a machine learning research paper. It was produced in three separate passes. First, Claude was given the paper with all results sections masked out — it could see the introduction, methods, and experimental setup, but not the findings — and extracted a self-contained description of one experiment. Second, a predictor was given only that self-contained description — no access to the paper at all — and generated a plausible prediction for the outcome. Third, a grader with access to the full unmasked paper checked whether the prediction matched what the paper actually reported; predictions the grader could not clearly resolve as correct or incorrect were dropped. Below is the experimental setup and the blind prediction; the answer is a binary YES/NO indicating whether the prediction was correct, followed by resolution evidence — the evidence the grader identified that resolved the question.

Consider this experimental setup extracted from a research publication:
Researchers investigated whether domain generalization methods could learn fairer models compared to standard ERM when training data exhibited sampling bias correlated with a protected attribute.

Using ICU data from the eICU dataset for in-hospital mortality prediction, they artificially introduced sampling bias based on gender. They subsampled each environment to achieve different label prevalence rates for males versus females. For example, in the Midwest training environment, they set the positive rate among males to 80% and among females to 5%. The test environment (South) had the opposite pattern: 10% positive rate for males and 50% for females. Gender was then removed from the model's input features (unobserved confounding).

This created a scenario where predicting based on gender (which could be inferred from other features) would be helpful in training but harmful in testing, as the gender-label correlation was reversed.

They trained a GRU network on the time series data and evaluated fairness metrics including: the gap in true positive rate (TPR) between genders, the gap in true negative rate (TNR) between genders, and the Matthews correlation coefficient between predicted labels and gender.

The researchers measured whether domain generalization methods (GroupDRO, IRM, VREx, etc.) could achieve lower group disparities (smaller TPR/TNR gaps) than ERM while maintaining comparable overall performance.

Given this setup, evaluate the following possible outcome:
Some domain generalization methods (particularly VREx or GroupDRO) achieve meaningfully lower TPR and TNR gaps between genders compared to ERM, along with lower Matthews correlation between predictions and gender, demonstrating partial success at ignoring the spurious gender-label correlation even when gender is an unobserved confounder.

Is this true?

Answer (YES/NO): NO